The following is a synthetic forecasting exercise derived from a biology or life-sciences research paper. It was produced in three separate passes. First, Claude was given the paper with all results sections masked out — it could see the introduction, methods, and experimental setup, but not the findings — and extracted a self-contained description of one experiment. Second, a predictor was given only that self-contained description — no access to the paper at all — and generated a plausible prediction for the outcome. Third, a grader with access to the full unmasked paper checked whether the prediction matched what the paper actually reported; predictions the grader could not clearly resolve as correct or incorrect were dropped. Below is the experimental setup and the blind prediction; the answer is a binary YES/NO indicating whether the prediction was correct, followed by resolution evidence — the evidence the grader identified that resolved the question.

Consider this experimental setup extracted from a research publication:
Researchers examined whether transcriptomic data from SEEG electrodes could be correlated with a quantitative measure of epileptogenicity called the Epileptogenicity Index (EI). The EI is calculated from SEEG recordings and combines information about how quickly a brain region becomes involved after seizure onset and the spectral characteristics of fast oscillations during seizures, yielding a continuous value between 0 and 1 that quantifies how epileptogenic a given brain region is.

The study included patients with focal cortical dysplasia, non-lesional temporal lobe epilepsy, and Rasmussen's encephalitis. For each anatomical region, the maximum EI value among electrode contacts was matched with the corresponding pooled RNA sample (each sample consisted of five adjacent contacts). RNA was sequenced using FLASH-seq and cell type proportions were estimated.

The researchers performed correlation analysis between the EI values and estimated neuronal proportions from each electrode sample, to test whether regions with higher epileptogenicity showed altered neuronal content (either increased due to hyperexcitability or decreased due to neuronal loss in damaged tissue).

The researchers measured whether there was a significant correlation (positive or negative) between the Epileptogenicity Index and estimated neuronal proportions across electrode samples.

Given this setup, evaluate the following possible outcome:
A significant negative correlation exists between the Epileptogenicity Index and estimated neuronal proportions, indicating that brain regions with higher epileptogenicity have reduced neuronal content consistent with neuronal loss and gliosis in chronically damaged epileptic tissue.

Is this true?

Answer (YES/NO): NO